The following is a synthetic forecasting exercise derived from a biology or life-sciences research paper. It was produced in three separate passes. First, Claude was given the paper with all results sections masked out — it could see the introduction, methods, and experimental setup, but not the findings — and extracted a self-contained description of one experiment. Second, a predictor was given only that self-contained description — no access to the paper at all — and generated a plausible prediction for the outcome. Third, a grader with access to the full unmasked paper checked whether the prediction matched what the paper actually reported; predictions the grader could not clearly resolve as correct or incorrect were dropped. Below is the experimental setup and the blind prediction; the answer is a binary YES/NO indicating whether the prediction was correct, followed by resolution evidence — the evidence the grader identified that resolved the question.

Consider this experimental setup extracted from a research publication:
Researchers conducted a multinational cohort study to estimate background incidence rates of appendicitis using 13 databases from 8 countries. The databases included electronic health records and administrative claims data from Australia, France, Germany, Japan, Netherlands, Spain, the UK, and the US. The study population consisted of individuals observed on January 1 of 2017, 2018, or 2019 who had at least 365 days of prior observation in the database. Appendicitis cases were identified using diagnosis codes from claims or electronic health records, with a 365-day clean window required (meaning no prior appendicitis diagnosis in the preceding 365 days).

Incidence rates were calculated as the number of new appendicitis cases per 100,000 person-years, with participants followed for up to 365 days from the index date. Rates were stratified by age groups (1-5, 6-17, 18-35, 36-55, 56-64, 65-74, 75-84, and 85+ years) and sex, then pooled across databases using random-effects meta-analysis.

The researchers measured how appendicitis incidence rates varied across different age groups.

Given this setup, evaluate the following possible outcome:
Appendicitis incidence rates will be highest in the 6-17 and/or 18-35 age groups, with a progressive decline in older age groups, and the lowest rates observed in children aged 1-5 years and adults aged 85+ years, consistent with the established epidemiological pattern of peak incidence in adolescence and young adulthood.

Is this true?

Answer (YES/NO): YES